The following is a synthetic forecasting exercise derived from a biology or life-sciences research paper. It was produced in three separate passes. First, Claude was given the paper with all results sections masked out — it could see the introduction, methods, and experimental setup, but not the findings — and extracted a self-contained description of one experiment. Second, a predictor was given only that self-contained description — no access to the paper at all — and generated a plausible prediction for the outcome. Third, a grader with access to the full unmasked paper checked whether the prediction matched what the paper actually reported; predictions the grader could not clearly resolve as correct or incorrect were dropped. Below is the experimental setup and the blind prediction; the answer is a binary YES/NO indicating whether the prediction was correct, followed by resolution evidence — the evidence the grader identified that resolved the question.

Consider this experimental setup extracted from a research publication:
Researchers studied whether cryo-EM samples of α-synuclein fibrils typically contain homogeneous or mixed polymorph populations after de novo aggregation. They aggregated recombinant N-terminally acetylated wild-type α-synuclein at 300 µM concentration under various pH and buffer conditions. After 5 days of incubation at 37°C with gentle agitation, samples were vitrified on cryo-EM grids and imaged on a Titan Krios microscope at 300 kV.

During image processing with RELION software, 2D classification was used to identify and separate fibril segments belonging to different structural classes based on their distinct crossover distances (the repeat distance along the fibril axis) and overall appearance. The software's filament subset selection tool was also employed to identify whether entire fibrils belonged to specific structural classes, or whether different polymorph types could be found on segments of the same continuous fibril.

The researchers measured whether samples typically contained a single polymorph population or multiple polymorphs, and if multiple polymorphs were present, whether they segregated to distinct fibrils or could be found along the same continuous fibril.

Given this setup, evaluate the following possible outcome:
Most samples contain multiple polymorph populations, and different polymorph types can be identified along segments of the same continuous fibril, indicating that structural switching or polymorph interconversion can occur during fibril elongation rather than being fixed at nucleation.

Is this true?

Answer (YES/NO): NO